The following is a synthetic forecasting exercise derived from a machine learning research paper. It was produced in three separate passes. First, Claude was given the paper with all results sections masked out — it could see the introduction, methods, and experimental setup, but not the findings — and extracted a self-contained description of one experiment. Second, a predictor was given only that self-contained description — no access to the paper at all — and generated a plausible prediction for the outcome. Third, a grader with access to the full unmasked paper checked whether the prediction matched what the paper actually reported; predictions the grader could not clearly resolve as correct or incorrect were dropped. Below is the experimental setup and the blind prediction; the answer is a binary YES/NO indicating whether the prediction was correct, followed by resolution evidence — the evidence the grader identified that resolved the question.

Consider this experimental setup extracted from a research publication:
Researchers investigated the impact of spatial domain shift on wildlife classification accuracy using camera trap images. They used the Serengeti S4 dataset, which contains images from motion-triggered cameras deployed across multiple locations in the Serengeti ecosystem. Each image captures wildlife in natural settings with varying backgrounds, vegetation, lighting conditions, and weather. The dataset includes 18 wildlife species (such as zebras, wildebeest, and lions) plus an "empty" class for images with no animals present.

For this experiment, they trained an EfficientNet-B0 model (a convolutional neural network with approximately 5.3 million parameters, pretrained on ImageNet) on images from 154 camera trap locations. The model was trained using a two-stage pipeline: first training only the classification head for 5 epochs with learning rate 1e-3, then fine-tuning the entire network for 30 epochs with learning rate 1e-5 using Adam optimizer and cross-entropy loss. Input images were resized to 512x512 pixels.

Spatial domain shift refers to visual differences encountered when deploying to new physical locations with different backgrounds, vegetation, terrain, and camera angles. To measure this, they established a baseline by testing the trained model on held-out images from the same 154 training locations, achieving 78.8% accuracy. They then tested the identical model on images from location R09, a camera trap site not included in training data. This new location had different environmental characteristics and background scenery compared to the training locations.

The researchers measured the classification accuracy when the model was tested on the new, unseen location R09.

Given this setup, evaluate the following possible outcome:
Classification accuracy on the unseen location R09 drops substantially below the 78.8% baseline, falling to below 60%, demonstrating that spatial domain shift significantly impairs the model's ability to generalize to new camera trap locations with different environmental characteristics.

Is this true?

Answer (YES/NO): YES